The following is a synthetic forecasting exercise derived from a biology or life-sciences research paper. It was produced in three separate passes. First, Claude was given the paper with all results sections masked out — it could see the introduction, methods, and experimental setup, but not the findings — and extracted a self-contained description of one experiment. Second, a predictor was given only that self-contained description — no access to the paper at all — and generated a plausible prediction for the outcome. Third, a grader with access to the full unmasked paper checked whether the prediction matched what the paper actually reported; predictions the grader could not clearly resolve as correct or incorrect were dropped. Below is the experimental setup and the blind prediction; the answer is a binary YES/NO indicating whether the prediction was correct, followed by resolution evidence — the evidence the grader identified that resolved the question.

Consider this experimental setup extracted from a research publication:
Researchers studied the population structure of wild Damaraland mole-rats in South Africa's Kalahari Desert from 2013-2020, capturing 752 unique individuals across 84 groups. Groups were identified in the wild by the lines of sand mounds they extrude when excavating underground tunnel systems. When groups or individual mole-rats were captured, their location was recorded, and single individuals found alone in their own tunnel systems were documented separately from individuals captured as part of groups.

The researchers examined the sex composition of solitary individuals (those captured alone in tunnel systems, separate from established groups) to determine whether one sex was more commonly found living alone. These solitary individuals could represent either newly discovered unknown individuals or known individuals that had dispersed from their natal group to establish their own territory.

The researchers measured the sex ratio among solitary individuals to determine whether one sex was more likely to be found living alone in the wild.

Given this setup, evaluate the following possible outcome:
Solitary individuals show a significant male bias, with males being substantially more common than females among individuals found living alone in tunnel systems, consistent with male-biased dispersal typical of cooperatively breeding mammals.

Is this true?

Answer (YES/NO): NO